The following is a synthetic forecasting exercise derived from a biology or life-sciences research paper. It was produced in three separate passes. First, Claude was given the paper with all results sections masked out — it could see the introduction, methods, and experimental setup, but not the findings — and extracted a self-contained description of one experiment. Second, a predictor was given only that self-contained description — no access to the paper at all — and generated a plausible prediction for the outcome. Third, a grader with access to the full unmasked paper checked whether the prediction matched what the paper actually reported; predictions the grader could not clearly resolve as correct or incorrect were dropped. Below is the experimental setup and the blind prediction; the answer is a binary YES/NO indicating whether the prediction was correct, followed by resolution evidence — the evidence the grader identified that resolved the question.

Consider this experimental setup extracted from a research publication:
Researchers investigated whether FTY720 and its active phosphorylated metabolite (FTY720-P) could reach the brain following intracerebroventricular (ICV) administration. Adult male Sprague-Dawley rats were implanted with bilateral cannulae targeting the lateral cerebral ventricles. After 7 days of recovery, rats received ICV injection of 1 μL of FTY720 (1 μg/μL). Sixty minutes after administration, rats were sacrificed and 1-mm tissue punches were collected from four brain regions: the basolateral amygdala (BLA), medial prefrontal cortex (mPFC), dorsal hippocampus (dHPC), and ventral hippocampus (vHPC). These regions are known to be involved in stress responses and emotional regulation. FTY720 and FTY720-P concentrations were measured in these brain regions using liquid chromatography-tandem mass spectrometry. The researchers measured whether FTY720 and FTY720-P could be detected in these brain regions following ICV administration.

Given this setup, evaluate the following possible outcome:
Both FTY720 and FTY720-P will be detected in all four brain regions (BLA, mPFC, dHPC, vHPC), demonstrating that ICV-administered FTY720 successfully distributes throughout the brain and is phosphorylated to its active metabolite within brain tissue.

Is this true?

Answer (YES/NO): YES